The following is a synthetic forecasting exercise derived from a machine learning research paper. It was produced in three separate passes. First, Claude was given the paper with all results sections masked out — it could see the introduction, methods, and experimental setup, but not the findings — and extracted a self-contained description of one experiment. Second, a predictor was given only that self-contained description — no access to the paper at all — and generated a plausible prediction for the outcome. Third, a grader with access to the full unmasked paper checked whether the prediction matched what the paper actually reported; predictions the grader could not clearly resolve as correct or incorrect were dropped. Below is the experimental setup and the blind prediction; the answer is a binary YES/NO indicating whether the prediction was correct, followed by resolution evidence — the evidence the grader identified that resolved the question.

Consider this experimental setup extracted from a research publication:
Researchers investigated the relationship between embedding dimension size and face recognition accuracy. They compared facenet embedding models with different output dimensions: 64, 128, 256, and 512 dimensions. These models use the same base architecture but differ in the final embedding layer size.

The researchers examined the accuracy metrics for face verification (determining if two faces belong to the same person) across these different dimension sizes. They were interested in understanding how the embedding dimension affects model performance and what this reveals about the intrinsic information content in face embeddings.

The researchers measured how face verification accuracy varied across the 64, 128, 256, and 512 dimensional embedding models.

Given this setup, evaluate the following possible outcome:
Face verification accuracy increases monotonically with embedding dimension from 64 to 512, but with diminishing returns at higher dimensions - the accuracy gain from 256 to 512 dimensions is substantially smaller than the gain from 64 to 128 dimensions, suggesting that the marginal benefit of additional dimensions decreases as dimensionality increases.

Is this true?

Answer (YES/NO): NO